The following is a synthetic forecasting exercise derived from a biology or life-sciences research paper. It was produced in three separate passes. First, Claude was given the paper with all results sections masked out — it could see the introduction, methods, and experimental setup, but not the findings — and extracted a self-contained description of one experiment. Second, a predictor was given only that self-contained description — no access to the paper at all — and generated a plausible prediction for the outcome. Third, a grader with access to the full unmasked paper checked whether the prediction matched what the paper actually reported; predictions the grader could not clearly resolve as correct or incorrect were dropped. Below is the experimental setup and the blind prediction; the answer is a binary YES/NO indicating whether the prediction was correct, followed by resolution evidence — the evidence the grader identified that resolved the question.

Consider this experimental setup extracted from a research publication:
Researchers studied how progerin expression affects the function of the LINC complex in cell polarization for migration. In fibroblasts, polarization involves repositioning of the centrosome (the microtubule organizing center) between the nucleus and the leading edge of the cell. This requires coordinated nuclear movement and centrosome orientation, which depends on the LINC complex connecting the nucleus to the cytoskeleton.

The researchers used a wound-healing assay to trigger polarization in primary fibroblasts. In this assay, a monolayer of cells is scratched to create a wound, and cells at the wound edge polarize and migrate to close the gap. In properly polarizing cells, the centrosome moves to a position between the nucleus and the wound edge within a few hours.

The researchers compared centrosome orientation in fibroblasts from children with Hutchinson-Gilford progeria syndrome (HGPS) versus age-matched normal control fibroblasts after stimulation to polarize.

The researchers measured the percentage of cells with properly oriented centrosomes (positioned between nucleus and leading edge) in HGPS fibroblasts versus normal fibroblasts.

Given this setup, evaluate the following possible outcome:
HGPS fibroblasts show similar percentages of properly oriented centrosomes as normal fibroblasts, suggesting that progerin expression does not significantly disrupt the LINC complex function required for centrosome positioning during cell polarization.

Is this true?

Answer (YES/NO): NO